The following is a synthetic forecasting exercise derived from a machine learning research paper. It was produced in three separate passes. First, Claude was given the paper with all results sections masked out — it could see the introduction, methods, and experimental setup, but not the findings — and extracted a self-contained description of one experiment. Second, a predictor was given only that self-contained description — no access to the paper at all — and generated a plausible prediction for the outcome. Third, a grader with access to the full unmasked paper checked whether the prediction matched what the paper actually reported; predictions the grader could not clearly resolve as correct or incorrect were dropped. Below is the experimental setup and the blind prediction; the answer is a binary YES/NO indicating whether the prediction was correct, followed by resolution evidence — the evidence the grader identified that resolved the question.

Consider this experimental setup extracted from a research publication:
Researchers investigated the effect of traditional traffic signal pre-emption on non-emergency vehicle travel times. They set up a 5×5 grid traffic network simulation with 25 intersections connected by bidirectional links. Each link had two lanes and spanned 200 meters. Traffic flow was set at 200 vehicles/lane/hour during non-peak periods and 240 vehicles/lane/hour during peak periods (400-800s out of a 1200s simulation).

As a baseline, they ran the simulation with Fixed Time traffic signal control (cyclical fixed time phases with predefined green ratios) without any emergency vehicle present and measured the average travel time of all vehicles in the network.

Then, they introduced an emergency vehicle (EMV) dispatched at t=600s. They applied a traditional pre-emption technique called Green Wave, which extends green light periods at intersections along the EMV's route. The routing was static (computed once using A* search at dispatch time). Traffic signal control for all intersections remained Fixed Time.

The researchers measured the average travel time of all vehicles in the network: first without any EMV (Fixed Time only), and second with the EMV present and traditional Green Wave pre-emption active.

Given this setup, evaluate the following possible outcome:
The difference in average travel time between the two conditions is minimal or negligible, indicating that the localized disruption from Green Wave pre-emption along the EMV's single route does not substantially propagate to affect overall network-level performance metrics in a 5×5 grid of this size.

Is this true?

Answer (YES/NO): NO